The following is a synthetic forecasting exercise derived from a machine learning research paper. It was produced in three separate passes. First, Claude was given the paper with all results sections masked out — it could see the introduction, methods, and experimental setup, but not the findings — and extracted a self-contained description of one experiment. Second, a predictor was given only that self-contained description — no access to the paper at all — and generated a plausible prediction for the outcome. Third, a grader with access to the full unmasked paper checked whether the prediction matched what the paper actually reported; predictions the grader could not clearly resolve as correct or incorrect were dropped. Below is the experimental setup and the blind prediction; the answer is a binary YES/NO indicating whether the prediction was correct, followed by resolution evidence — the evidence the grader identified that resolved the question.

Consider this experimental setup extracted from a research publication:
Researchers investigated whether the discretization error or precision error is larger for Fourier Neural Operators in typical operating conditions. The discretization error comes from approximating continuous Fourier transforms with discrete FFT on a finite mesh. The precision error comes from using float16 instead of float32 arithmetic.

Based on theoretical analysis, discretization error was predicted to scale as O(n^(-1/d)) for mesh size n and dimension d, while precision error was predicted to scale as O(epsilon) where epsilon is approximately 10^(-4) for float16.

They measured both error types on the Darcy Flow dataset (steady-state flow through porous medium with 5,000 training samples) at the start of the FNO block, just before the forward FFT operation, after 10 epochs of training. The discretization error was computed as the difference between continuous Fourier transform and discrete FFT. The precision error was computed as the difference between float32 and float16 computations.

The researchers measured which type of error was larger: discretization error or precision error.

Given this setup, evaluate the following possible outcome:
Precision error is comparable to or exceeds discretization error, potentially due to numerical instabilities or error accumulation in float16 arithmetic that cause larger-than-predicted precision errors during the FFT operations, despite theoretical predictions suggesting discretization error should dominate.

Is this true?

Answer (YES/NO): NO